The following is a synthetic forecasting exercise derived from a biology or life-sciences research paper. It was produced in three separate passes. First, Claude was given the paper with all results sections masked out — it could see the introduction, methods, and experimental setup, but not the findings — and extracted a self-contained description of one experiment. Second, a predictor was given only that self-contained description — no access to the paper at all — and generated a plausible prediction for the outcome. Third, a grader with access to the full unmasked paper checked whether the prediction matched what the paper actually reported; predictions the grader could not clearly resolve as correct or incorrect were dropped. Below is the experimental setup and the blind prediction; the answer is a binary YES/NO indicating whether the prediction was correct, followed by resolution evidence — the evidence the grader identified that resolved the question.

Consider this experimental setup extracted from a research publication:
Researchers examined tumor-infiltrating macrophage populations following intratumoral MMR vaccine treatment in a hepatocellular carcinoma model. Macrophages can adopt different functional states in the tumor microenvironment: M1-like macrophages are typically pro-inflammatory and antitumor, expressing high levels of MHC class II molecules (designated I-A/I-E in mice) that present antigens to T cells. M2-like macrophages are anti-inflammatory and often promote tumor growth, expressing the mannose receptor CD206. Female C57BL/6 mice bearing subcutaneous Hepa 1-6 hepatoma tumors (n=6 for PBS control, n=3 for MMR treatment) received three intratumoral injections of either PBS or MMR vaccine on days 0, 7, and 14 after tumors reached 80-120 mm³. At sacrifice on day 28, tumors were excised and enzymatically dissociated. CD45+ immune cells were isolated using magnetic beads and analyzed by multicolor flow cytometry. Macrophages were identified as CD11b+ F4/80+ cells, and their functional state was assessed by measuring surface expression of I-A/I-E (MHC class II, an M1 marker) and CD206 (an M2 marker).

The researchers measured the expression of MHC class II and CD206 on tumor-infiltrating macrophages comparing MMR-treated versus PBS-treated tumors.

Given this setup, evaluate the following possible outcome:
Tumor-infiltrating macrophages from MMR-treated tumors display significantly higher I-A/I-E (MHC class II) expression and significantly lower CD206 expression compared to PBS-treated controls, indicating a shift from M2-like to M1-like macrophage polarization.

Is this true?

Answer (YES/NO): NO